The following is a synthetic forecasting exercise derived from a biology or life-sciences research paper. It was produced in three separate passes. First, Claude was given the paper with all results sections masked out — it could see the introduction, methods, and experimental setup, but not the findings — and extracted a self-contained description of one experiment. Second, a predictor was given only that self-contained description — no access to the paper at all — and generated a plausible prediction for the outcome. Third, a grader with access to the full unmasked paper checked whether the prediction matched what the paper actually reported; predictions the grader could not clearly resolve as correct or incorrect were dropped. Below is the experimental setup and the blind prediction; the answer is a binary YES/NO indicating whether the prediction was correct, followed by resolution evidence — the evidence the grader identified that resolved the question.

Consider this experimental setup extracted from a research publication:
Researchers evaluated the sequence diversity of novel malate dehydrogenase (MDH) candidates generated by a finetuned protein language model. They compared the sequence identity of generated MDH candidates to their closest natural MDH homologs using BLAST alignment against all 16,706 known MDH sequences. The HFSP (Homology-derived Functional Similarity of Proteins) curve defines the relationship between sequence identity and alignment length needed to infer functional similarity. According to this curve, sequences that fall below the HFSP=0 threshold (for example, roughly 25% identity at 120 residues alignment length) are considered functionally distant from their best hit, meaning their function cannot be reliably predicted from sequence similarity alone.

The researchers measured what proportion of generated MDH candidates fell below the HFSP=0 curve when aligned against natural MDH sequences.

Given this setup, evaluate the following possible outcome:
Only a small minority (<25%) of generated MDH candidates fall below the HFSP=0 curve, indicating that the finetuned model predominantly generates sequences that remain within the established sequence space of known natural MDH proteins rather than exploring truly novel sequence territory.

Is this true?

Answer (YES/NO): YES